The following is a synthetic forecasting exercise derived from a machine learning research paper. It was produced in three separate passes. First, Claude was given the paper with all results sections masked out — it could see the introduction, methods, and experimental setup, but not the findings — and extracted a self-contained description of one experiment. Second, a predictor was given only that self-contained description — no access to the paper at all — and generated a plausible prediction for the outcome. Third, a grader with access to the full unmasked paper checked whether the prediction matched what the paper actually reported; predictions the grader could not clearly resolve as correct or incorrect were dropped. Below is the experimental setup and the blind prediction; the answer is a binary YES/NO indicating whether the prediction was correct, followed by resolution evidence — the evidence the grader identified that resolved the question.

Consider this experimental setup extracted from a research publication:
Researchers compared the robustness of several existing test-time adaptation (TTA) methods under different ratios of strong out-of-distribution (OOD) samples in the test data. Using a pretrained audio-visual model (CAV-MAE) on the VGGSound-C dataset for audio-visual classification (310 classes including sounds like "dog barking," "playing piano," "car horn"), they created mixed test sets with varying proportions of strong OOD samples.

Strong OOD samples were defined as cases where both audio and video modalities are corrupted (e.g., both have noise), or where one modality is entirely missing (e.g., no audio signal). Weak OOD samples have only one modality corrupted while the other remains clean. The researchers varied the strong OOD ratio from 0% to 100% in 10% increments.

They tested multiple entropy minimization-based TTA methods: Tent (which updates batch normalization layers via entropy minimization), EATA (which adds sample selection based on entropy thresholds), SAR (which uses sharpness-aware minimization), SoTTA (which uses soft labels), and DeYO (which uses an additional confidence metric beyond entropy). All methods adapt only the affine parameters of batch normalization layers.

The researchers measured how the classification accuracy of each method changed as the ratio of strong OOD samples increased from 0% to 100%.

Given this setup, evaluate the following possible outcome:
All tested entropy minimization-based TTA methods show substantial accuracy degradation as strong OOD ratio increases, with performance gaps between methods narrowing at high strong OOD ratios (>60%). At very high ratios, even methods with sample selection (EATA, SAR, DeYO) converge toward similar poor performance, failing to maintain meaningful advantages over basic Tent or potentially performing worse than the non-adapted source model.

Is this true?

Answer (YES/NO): NO